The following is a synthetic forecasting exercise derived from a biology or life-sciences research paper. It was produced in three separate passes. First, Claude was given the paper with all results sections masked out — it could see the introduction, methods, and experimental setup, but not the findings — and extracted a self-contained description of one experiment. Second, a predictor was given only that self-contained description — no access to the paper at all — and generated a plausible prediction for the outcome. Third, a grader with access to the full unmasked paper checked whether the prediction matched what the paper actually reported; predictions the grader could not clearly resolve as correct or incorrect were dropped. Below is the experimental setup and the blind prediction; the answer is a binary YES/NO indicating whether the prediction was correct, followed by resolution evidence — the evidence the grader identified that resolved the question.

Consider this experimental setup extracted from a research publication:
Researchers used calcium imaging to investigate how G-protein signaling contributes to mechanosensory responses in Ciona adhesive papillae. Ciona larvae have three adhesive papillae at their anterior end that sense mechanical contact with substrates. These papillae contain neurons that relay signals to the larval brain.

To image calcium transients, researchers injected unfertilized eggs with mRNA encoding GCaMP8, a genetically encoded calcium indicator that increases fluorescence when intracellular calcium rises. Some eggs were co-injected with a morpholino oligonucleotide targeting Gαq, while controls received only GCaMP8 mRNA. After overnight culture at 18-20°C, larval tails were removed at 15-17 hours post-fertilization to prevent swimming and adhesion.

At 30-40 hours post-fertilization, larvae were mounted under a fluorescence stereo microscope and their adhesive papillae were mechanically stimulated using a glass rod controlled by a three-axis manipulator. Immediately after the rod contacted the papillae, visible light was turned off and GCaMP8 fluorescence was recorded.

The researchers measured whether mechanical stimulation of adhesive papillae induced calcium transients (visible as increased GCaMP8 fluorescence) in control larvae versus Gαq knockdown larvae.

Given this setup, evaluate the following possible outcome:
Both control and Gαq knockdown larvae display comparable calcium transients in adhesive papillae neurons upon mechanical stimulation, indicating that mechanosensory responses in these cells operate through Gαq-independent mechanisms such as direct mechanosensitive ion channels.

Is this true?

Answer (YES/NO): NO